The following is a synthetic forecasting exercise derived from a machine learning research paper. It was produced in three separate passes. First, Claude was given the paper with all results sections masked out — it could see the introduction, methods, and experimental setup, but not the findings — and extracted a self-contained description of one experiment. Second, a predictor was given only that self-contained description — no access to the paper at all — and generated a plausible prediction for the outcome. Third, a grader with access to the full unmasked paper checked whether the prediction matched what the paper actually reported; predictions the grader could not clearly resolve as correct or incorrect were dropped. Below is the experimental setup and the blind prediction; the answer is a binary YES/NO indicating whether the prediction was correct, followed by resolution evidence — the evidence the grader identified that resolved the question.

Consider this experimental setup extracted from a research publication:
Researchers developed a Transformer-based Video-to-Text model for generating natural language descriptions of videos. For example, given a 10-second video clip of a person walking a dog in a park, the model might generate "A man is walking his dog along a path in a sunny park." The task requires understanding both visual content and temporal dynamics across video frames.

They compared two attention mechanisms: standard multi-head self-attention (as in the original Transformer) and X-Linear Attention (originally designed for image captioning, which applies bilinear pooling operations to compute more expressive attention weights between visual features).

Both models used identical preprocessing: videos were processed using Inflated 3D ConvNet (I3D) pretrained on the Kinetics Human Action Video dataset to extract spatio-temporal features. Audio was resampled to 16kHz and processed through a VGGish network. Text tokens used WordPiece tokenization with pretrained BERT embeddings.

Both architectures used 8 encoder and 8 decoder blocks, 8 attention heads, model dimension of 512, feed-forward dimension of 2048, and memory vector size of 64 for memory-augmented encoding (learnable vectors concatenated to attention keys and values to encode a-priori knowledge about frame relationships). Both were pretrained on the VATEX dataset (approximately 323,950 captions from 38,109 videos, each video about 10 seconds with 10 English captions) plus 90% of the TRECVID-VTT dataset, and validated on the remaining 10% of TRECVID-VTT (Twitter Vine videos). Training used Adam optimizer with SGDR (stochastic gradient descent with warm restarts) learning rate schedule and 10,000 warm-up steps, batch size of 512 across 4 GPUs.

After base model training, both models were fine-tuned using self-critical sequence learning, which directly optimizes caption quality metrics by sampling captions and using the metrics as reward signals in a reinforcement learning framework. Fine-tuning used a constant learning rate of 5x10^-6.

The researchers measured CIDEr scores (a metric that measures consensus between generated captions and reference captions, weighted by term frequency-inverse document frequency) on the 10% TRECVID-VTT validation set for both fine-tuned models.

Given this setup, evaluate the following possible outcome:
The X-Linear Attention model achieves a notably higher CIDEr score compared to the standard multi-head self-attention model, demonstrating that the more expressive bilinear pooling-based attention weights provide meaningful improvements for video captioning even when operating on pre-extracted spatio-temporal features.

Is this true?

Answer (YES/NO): NO